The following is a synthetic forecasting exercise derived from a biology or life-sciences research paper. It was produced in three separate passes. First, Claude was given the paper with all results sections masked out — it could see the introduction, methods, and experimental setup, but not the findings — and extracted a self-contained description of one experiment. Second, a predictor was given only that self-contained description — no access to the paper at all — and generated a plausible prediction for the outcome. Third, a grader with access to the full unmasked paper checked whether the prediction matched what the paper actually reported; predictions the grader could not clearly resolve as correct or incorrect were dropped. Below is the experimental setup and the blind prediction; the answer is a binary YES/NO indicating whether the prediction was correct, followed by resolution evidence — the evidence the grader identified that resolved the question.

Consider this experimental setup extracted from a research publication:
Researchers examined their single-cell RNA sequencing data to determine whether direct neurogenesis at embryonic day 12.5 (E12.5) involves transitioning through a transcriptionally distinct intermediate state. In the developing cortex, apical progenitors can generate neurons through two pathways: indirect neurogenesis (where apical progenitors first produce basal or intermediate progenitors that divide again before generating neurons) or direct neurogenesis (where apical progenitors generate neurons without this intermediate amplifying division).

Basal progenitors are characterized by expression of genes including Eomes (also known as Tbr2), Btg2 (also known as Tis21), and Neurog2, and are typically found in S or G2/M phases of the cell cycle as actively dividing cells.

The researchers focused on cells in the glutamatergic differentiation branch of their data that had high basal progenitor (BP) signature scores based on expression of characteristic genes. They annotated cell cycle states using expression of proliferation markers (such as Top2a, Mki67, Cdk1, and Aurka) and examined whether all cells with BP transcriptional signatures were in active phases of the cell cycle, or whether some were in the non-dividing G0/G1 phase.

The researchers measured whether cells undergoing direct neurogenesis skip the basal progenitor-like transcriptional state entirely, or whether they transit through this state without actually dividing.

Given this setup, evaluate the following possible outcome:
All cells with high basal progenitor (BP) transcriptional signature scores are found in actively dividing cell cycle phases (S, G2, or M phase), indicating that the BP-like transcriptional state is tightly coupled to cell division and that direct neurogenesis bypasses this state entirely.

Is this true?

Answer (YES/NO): NO